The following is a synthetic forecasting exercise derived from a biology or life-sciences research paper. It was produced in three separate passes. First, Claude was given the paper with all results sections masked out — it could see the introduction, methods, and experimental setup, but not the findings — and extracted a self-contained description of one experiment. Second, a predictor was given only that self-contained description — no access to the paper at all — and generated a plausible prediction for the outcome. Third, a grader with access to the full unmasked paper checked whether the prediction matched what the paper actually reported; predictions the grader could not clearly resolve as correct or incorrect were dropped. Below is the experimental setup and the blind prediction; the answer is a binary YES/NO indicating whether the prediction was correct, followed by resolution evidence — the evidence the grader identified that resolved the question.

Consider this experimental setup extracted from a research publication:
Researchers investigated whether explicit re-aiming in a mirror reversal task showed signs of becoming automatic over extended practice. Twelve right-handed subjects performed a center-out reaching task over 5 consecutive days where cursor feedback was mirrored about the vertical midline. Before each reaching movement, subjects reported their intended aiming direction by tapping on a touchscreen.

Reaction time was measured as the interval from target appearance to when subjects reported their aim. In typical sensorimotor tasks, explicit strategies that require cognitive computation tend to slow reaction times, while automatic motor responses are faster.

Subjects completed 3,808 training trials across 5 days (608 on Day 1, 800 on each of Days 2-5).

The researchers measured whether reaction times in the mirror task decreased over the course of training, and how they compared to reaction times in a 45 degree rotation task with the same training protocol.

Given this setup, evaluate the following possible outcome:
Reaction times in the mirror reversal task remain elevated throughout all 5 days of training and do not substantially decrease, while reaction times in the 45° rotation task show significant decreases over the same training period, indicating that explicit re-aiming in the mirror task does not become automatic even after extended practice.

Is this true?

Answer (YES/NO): NO